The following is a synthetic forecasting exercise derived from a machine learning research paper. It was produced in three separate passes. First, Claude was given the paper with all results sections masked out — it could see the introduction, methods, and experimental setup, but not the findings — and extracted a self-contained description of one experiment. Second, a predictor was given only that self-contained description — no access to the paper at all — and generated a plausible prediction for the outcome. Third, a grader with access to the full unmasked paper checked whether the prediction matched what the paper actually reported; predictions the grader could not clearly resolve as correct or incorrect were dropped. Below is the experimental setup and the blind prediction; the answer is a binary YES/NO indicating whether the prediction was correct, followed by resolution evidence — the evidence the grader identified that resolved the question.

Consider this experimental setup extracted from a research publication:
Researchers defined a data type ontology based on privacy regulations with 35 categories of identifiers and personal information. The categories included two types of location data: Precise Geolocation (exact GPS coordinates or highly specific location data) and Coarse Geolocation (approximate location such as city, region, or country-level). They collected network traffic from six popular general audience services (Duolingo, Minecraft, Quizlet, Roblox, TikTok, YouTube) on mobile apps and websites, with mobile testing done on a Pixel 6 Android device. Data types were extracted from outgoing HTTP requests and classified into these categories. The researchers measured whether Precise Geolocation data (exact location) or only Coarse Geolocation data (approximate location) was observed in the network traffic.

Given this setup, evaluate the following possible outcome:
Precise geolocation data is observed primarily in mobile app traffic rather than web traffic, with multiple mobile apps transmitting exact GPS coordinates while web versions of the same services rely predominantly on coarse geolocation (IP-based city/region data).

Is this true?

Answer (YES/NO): NO